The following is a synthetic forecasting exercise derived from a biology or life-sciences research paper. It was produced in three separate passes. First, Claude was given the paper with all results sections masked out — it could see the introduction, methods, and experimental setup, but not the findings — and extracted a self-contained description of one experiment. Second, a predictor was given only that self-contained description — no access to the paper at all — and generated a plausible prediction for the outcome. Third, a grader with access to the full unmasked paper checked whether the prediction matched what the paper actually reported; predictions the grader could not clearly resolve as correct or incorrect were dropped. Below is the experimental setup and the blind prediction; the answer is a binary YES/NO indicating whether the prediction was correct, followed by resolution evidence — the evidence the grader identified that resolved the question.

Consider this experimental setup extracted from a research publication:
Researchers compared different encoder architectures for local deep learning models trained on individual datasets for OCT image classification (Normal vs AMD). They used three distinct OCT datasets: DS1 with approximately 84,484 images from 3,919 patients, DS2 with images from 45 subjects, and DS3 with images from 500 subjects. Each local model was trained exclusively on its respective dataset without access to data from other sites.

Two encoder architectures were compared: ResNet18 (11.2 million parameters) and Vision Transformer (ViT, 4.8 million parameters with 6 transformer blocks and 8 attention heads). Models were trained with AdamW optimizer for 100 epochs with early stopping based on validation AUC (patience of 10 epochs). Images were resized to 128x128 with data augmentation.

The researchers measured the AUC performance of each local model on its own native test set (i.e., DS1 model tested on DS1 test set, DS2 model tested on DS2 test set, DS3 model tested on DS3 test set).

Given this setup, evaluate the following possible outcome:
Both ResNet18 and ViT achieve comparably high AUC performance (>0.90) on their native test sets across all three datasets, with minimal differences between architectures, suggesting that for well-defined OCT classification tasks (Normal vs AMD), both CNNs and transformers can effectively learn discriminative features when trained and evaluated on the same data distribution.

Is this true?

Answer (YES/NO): NO